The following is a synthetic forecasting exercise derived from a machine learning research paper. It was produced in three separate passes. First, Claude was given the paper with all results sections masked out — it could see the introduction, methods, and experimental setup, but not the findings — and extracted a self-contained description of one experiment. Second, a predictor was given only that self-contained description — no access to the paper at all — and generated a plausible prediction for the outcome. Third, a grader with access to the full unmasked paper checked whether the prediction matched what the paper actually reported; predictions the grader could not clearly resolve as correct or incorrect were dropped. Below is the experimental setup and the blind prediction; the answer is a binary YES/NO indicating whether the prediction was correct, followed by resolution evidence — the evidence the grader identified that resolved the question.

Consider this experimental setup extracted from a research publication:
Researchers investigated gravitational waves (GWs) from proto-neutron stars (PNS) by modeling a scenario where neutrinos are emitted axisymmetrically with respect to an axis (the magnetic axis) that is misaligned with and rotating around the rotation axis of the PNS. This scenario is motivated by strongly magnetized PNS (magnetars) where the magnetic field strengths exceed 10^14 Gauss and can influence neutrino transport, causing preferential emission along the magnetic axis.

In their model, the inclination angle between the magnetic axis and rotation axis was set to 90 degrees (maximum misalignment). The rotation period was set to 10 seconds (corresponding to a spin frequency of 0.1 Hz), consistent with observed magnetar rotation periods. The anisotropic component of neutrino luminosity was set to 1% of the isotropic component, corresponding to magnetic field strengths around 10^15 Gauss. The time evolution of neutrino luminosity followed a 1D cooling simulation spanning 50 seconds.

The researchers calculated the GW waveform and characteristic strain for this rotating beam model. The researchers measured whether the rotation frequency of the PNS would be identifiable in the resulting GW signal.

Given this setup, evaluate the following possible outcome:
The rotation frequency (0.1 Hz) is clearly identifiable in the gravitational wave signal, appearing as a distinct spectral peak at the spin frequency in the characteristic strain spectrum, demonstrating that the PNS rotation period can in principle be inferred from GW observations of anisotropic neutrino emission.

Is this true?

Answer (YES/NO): YES